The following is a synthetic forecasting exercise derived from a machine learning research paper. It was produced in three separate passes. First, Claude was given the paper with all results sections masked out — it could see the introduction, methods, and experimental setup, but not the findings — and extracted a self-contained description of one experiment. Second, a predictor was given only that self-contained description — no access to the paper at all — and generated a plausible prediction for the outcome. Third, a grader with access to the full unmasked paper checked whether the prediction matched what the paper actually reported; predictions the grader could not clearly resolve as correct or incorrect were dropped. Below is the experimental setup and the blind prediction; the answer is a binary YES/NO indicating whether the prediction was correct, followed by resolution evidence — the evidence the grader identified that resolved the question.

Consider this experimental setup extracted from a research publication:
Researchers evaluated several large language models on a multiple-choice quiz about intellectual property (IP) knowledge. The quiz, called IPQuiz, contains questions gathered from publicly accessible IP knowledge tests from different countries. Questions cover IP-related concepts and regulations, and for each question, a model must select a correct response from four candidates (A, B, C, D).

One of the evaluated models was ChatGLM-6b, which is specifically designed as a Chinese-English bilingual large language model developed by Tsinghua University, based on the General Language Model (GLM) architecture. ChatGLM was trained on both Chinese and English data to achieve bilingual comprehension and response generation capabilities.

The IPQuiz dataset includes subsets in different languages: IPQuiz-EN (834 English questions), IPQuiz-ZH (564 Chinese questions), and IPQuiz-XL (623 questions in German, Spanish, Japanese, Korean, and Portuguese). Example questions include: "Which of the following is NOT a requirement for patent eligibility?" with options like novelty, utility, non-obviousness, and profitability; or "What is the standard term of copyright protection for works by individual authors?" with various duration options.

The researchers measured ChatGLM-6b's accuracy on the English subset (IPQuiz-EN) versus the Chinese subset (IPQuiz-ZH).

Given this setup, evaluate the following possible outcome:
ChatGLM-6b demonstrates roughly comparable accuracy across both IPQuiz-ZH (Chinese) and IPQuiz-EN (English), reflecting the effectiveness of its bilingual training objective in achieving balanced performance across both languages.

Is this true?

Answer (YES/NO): NO